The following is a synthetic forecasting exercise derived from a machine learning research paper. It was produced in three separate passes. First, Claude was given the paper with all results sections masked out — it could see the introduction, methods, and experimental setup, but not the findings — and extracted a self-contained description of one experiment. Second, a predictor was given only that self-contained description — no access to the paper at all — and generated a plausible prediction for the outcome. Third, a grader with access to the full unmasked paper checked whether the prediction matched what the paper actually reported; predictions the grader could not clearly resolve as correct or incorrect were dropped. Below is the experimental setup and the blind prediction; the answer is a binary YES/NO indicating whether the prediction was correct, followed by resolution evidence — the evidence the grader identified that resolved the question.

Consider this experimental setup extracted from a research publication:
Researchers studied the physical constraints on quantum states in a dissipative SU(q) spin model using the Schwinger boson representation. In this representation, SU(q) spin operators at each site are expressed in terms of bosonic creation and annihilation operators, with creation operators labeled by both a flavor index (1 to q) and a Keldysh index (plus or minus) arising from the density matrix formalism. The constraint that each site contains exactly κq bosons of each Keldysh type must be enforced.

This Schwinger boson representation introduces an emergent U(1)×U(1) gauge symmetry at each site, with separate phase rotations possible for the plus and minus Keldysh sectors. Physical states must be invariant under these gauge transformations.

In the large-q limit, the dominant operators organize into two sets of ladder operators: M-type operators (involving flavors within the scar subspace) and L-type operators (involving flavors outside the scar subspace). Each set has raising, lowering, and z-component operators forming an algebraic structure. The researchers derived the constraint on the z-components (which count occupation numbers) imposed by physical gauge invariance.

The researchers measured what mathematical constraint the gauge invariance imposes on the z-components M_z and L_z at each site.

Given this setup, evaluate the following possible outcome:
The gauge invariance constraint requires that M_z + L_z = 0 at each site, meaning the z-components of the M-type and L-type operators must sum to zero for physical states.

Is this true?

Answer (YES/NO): NO